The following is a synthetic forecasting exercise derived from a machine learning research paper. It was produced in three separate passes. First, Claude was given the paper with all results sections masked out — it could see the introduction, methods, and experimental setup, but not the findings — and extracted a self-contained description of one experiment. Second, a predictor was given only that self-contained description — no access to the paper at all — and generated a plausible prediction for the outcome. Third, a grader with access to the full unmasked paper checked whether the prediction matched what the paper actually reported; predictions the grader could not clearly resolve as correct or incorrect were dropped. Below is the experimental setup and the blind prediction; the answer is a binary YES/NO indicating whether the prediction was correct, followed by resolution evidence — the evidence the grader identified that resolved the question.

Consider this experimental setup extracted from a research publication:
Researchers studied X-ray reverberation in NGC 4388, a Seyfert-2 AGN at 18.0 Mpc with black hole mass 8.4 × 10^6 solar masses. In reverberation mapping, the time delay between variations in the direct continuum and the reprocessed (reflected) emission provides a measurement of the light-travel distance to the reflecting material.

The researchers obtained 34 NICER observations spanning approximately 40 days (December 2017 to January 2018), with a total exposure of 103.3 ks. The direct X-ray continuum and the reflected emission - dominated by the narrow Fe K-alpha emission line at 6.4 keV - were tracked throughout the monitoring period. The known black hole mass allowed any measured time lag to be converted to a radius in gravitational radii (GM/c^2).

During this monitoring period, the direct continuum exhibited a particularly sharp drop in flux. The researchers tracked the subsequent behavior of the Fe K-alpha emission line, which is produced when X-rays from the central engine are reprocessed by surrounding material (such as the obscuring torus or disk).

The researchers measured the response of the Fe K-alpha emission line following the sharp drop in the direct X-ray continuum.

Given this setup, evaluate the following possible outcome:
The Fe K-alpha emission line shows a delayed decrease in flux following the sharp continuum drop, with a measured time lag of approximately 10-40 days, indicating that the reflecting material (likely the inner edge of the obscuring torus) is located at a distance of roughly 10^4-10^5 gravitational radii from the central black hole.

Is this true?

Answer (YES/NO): YES